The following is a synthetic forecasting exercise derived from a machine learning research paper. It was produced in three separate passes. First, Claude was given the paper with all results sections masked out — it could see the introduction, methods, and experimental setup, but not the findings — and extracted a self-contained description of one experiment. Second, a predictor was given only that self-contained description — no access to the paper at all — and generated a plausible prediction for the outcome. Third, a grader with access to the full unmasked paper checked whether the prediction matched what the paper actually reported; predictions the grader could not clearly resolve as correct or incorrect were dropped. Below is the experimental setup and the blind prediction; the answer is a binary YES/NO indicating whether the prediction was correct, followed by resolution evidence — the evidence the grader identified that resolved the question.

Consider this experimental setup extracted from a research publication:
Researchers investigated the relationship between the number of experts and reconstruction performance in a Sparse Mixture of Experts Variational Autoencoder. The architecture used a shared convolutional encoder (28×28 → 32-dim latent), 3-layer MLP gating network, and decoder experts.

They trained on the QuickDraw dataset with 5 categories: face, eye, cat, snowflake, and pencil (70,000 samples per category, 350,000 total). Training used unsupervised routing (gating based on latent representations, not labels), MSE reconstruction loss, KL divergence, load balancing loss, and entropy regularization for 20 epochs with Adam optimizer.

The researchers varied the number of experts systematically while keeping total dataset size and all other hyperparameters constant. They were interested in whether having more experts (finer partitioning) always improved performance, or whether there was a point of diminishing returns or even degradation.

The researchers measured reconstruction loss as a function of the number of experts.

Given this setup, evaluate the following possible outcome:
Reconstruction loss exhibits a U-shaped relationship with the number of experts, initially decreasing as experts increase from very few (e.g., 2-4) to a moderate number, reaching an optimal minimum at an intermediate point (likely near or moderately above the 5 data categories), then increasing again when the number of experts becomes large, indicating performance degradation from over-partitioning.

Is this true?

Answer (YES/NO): YES